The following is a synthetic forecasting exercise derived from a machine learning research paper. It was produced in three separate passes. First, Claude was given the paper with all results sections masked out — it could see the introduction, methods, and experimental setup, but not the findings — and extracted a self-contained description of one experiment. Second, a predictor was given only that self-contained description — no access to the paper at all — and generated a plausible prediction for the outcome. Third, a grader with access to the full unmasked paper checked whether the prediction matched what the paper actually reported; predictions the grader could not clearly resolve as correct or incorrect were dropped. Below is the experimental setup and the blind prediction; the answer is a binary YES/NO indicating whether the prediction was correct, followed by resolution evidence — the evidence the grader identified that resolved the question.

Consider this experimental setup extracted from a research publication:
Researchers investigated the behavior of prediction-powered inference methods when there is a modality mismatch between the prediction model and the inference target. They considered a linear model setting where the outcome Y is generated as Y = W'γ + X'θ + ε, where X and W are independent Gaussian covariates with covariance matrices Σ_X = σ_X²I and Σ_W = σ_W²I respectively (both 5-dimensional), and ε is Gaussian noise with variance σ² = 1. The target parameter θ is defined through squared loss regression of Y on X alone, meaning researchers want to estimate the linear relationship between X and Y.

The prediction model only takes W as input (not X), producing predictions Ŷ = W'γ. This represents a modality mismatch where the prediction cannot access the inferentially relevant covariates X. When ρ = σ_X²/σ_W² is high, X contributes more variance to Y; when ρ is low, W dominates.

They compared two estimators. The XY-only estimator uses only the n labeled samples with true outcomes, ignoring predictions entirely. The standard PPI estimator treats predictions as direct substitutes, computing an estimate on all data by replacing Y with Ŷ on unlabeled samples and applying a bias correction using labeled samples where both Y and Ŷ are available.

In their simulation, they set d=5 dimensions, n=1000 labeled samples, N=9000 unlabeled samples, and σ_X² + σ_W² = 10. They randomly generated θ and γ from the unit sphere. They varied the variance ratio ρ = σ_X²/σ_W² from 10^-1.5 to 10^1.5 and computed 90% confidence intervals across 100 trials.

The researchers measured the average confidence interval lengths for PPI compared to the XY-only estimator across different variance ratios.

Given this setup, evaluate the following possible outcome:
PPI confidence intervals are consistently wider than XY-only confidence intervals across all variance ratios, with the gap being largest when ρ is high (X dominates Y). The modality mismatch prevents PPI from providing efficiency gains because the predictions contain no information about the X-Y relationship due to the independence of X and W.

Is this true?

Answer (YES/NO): NO